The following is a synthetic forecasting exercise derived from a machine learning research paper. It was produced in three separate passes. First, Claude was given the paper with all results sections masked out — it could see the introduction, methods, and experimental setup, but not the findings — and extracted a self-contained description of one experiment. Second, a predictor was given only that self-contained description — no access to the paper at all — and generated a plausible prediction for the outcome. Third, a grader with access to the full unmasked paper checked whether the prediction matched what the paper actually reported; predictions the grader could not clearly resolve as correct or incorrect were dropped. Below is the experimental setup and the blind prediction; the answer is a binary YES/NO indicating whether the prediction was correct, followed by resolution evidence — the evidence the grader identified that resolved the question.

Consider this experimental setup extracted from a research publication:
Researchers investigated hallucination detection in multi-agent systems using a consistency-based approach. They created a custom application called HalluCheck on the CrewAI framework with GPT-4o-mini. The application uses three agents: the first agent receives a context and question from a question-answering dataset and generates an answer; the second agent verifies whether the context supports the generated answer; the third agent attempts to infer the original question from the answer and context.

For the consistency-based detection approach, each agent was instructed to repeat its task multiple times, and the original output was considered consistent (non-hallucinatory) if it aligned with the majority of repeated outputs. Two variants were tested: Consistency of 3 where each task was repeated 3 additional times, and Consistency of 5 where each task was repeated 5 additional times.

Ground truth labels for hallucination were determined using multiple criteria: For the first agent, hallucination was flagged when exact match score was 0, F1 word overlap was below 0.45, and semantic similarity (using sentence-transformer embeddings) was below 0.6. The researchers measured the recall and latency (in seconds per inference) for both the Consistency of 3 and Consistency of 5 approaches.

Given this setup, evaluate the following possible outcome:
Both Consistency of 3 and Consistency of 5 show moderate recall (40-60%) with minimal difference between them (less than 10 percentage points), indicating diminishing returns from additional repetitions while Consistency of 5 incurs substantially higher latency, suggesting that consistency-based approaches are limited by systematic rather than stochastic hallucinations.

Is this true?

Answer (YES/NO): NO